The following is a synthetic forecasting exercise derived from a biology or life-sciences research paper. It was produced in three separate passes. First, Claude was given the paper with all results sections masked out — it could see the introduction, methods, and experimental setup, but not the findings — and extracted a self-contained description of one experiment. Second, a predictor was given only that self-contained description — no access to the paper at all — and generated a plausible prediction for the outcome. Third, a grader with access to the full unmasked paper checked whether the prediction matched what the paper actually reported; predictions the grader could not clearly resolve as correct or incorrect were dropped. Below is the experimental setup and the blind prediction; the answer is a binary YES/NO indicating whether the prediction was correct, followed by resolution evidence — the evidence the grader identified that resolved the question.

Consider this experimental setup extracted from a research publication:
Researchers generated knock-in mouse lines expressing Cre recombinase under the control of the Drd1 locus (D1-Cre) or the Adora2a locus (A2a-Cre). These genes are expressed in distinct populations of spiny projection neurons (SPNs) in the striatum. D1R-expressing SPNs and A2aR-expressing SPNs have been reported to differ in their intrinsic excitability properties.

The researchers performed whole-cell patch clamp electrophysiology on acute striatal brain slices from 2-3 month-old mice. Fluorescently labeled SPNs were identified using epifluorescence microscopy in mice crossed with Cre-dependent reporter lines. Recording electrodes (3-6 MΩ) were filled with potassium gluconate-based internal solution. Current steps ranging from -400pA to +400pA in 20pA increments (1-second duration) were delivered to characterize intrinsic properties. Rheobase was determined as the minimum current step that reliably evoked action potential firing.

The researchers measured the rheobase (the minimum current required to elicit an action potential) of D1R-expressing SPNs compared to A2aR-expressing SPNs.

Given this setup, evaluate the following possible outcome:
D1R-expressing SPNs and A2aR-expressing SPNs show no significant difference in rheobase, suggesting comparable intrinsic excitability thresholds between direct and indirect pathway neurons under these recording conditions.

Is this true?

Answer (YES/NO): NO